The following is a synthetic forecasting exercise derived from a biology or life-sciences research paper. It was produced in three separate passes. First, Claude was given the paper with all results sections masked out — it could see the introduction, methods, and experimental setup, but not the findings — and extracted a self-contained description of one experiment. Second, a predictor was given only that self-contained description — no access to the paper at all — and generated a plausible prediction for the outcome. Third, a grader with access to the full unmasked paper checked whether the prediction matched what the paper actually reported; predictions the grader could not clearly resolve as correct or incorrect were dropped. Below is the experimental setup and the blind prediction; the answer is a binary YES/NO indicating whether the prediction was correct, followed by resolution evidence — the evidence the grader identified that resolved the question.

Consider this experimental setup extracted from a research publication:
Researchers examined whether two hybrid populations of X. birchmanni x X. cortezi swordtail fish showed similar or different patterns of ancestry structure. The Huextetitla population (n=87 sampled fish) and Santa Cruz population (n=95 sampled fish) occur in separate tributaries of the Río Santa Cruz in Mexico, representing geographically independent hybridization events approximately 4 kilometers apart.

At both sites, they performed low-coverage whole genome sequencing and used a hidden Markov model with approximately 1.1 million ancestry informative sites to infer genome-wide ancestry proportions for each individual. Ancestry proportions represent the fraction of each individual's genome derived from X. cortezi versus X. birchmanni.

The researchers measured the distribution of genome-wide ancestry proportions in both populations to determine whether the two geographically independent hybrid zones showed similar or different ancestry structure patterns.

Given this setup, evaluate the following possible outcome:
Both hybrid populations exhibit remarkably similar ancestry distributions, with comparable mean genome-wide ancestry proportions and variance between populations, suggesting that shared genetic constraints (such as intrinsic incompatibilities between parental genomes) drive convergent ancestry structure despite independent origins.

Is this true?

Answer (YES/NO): NO